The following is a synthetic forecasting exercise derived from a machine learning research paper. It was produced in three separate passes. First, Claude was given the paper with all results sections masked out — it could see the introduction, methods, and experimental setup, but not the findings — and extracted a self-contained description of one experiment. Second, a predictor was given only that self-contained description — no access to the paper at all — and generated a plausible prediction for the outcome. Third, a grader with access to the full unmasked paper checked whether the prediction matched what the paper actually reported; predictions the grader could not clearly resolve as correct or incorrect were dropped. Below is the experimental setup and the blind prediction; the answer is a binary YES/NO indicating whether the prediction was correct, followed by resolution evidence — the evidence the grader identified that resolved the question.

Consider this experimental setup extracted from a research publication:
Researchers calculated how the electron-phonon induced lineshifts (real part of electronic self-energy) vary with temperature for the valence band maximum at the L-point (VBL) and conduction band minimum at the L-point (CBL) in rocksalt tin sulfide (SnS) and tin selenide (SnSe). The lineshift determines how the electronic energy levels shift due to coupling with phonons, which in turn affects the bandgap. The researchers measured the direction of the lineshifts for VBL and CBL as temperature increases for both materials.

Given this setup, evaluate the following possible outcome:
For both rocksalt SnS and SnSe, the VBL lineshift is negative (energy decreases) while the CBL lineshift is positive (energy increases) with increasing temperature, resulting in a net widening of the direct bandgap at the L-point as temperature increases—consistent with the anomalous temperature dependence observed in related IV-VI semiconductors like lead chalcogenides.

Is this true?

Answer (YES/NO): NO